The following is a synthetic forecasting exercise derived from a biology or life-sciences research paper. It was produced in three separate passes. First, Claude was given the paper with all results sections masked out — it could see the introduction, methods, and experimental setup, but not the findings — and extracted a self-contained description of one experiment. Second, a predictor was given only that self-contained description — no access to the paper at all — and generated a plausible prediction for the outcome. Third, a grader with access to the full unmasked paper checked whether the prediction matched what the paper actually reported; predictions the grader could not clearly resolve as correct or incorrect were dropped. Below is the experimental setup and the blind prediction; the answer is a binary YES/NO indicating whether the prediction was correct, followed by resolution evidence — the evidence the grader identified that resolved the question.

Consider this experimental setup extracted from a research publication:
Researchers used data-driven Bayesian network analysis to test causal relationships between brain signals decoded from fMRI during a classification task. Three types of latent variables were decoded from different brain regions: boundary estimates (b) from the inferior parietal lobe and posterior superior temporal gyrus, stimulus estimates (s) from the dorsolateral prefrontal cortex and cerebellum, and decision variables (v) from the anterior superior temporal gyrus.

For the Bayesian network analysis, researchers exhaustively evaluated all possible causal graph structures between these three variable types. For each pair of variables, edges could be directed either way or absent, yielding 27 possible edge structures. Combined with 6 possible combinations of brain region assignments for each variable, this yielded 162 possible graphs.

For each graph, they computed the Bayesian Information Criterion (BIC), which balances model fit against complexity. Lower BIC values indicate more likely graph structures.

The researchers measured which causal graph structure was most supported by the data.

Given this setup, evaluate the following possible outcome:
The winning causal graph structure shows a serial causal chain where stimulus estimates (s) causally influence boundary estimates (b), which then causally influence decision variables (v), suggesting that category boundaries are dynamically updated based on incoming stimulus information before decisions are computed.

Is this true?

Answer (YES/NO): NO